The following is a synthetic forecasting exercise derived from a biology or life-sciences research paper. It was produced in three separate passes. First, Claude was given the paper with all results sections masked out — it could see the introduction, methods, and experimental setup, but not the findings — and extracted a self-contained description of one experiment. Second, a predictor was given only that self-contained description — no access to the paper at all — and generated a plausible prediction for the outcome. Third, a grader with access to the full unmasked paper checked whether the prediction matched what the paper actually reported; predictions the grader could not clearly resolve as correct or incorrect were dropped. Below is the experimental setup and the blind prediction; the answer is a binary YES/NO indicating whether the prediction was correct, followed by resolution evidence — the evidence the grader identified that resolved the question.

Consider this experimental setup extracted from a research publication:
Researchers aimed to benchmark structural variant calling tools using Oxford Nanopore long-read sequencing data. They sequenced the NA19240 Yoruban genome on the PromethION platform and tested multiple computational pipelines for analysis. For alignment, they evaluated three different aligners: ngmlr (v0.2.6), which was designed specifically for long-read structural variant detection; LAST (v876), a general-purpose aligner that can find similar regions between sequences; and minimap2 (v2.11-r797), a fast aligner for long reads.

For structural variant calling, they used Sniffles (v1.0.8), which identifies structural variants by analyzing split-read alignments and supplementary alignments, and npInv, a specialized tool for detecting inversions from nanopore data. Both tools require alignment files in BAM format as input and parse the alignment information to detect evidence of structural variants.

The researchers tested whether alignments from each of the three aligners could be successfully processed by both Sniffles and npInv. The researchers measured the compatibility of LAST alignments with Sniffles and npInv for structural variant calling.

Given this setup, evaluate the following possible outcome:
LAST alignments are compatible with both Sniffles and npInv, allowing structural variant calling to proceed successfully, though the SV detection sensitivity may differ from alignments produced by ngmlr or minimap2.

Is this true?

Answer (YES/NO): NO